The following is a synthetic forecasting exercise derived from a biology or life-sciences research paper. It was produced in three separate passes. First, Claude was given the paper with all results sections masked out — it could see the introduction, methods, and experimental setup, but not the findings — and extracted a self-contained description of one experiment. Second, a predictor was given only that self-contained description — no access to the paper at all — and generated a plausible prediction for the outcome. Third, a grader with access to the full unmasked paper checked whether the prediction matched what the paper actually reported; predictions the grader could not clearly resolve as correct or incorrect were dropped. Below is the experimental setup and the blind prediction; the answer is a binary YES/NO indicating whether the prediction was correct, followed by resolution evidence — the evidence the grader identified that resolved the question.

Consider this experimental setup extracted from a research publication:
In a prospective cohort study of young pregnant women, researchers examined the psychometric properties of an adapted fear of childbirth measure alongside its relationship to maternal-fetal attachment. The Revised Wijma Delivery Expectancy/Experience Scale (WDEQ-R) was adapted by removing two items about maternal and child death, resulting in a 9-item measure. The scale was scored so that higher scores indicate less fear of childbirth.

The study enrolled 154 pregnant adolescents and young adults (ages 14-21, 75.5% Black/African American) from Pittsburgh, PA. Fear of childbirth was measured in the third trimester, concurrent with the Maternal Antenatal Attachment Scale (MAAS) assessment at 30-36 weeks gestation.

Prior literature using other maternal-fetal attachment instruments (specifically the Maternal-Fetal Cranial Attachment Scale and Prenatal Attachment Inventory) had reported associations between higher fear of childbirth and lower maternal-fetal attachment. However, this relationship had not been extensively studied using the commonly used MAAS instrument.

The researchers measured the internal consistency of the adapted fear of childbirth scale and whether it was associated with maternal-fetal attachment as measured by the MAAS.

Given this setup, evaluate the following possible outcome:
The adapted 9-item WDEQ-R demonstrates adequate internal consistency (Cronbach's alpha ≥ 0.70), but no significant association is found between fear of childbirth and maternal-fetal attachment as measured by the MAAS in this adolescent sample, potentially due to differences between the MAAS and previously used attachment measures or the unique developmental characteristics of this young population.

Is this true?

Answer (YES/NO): NO